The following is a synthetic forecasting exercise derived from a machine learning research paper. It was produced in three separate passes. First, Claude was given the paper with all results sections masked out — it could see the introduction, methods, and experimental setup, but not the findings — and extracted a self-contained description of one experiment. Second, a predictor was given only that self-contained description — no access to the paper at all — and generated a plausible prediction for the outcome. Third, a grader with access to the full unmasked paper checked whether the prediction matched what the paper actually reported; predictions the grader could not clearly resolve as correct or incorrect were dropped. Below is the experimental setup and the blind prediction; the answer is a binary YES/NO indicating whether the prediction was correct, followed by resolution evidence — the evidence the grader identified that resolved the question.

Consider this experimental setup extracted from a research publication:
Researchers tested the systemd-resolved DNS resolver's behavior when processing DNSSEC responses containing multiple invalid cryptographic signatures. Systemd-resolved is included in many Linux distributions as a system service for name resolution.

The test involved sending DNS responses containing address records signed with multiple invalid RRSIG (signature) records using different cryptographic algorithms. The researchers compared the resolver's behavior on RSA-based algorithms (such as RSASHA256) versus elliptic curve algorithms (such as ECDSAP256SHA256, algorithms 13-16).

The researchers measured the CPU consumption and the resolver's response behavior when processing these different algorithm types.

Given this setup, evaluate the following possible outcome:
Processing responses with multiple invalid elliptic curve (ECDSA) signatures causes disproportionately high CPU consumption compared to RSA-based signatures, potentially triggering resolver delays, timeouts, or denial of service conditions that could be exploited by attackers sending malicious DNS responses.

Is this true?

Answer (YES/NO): NO